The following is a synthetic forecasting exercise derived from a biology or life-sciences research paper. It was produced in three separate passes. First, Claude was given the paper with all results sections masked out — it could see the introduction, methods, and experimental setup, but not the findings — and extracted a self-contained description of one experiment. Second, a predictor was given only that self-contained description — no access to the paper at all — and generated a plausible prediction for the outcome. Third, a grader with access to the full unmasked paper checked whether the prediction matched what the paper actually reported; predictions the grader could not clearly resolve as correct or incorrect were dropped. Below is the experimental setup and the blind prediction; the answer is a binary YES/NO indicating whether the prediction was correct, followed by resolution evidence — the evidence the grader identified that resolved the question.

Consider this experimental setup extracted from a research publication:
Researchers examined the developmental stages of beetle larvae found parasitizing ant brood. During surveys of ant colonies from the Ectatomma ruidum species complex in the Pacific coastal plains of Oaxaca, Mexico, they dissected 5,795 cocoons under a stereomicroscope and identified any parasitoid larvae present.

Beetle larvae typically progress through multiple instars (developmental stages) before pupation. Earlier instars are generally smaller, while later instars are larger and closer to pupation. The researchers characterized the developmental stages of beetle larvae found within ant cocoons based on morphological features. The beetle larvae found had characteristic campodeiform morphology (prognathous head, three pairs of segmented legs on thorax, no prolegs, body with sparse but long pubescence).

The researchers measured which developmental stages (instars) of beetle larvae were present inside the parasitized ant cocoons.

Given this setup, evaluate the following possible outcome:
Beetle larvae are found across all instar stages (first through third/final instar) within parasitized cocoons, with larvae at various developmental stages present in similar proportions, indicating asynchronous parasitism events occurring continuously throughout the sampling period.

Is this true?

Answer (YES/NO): NO